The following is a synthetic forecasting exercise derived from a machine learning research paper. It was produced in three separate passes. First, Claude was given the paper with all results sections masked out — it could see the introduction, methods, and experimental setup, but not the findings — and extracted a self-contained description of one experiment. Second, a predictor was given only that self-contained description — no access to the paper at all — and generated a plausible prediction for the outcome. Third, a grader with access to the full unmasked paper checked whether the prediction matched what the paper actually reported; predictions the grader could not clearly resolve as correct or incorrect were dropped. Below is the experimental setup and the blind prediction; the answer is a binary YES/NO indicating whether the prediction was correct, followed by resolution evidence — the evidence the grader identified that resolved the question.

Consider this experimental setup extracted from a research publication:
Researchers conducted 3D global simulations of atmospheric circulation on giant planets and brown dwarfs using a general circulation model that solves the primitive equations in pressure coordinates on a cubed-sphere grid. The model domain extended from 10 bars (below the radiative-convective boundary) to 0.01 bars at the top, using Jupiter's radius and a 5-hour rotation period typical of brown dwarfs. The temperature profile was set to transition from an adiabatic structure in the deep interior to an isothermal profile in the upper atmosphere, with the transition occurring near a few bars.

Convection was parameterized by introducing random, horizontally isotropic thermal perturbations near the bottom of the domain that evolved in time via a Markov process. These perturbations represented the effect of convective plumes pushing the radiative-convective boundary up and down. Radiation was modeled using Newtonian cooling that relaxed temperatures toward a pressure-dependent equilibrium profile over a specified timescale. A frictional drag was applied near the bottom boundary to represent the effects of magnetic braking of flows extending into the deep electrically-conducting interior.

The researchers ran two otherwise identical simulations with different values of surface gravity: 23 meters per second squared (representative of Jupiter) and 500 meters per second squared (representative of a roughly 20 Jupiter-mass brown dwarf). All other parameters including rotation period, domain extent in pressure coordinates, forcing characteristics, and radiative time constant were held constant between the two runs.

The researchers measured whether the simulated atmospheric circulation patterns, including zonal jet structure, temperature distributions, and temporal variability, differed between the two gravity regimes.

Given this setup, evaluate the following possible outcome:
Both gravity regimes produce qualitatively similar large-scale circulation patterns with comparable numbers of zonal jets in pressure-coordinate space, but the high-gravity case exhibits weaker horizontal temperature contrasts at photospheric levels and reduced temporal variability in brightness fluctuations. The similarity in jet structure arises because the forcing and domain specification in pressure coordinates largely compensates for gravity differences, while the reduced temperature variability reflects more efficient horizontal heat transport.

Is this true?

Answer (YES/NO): NO